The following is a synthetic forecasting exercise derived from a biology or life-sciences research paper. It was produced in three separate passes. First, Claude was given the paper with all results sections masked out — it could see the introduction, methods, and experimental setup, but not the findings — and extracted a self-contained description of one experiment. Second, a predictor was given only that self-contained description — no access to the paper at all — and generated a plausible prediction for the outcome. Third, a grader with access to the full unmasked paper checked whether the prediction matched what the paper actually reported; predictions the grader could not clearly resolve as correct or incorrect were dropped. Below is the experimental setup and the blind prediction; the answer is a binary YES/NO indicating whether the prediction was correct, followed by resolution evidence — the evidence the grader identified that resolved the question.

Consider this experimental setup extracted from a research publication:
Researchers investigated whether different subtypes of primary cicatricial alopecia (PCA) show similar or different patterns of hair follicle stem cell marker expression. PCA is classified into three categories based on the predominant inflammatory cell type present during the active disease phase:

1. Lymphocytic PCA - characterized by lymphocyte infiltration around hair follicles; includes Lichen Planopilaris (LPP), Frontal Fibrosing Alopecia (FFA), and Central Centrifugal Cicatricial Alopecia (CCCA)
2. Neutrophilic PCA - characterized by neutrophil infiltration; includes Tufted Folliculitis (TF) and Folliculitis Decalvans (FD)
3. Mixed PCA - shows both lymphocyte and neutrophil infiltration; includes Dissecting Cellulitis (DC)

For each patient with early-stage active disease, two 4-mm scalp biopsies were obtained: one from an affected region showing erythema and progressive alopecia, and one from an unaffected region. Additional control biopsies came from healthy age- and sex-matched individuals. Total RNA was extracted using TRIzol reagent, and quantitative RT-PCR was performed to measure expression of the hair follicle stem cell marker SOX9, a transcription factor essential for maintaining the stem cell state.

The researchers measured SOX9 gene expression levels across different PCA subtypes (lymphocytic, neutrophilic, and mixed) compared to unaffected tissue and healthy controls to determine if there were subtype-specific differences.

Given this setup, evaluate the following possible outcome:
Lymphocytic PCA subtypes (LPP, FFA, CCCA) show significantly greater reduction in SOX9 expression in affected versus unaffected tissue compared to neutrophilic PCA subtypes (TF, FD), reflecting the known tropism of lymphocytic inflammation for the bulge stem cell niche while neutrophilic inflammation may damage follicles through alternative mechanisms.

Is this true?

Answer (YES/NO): NO